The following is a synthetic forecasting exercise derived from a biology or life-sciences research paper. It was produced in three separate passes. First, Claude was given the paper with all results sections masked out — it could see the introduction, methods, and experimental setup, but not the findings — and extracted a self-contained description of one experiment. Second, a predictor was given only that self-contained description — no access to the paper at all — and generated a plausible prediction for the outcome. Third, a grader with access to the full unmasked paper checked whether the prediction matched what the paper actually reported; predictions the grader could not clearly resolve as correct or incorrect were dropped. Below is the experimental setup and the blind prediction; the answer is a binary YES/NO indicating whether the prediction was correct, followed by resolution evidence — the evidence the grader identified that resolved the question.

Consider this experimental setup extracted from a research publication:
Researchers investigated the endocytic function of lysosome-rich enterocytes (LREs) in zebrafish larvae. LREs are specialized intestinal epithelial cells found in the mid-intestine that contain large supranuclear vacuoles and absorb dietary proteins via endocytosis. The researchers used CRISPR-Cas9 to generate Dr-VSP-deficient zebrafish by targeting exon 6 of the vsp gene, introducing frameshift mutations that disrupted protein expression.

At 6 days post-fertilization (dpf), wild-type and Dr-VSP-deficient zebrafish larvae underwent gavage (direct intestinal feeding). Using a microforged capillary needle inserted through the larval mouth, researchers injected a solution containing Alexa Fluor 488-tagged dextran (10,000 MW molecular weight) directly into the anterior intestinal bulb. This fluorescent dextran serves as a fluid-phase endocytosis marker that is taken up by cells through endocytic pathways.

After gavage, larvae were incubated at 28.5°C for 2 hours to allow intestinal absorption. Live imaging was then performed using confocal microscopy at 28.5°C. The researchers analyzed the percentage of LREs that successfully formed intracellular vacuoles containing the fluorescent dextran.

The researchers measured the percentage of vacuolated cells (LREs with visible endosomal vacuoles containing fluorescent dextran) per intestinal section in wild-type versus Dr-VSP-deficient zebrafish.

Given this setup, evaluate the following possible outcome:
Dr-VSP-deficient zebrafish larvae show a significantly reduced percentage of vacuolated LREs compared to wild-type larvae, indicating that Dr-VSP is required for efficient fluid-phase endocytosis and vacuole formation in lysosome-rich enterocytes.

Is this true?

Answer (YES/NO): YES